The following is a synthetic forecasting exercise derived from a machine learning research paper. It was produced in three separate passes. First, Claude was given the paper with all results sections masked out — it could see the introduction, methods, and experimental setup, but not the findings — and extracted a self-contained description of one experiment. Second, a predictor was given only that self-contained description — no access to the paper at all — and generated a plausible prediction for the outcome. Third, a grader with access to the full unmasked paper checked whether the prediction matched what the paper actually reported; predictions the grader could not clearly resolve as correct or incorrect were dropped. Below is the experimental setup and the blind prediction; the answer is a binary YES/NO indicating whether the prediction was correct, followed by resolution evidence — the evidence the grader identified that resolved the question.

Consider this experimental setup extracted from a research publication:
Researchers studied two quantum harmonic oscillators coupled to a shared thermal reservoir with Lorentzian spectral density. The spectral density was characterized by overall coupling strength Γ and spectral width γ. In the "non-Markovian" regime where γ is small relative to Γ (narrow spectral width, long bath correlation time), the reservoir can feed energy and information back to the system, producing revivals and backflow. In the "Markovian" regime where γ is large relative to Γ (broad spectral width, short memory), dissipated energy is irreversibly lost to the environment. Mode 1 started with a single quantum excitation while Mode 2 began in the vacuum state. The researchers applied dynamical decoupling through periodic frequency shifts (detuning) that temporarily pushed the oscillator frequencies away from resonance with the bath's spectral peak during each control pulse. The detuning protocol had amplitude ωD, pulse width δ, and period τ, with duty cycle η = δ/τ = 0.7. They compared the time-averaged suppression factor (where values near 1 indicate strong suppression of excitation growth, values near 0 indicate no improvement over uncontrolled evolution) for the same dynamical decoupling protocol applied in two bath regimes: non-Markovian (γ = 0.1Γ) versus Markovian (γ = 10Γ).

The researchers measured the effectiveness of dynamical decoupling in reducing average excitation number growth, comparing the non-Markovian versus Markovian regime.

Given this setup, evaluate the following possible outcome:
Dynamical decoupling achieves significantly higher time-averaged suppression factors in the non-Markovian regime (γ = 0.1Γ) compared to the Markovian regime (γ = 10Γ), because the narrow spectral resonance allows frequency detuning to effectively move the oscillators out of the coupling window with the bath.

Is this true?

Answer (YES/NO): YES